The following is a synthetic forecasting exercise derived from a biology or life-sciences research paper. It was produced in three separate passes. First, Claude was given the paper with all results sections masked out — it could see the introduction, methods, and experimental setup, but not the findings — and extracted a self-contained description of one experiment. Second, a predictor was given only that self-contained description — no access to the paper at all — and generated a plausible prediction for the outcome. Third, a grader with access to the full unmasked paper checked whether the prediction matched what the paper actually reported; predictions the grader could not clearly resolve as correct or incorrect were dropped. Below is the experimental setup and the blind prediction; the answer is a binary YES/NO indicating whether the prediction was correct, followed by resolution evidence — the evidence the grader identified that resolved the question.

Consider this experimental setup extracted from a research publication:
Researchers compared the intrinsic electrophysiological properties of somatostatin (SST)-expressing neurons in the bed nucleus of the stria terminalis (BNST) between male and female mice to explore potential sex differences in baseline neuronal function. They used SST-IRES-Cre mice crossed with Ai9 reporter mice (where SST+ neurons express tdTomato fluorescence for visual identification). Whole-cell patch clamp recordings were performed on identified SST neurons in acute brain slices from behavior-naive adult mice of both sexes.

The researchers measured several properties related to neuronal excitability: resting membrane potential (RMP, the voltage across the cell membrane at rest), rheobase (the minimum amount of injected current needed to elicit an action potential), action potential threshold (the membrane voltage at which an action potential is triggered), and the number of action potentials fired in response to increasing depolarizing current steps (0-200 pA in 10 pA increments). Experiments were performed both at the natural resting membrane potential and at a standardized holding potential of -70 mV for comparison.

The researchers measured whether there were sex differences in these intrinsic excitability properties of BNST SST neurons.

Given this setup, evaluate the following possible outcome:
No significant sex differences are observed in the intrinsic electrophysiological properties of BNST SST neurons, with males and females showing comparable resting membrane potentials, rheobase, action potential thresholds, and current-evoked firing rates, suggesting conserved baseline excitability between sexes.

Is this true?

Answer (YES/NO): YES